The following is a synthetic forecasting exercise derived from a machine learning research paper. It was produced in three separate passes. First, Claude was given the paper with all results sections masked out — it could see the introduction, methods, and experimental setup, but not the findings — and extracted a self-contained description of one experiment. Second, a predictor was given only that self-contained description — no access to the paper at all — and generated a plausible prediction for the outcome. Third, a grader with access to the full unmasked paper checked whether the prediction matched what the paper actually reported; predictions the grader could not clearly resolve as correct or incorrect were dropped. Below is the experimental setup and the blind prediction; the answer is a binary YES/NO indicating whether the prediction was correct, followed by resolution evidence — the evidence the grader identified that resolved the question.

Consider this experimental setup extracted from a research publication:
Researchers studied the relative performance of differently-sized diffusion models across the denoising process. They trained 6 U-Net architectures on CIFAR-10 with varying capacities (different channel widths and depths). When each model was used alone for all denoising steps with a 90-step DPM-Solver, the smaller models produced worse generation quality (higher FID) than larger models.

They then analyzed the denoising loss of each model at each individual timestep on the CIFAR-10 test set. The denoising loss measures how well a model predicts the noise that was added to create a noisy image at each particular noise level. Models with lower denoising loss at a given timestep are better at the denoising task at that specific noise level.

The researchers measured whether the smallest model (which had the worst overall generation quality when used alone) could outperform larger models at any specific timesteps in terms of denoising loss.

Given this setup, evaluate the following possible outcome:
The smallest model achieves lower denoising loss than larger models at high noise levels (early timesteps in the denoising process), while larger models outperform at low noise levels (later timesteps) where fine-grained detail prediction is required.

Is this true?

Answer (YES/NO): NO